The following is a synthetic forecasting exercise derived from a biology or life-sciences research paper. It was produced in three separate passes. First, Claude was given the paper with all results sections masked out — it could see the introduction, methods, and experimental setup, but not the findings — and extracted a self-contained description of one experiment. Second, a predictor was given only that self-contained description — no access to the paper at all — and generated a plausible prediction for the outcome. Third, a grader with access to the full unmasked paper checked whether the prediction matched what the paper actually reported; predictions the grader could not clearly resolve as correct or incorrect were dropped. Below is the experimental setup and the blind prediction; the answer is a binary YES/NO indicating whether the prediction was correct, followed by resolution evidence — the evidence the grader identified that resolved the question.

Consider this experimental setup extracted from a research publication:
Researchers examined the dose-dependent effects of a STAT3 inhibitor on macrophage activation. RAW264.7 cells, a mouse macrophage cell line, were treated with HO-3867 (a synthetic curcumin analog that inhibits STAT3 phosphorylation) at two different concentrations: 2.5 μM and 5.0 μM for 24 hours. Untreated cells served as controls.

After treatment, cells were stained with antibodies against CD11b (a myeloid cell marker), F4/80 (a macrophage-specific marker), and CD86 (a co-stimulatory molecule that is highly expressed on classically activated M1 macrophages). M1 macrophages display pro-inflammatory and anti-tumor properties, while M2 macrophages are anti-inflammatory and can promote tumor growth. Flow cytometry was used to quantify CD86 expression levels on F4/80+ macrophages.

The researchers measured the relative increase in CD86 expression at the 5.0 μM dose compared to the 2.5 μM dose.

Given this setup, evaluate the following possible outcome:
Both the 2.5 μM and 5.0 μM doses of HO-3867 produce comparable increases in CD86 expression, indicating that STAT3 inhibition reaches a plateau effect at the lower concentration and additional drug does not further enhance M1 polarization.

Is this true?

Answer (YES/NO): NO